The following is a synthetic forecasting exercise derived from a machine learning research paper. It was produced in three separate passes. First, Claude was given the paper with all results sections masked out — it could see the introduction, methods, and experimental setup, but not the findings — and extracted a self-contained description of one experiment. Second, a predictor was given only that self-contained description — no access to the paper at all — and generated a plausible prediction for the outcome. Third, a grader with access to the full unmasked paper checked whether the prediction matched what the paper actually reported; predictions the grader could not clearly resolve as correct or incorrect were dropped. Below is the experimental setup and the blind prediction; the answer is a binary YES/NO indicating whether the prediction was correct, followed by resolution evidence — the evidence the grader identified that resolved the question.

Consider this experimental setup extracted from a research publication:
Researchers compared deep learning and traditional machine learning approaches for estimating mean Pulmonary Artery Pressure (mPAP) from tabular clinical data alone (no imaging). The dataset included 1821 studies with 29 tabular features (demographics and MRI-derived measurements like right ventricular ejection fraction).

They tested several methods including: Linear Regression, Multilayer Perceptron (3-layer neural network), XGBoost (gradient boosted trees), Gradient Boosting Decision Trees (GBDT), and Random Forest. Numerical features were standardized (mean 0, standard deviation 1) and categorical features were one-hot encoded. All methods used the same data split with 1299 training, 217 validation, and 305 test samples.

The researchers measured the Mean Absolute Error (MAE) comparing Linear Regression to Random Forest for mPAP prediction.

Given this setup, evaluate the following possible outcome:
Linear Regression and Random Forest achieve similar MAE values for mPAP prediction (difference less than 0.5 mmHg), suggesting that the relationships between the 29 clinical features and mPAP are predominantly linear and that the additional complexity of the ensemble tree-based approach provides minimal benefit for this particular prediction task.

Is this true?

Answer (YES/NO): NO